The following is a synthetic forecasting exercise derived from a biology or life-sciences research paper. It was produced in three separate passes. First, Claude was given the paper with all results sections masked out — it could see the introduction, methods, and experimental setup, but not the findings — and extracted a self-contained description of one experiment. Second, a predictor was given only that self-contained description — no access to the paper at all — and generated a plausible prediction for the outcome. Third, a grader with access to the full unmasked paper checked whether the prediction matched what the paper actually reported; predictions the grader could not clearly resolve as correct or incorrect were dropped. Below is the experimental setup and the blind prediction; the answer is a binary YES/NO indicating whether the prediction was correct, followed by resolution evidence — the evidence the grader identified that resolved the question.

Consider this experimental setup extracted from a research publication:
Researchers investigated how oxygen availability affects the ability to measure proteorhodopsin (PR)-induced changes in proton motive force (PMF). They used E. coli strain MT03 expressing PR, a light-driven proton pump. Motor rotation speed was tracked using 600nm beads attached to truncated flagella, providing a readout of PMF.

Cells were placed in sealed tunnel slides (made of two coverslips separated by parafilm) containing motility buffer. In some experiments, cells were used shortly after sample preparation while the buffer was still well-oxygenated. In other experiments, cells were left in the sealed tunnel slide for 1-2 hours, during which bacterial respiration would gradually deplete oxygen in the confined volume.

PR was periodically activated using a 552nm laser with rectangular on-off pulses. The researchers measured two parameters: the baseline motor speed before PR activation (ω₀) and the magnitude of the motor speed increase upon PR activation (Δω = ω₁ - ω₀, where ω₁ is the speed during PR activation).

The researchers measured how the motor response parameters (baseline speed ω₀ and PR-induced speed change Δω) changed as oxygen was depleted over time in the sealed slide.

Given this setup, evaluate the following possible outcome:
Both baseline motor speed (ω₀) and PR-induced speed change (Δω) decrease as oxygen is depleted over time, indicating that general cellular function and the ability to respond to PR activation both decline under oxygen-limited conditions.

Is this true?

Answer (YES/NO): NO